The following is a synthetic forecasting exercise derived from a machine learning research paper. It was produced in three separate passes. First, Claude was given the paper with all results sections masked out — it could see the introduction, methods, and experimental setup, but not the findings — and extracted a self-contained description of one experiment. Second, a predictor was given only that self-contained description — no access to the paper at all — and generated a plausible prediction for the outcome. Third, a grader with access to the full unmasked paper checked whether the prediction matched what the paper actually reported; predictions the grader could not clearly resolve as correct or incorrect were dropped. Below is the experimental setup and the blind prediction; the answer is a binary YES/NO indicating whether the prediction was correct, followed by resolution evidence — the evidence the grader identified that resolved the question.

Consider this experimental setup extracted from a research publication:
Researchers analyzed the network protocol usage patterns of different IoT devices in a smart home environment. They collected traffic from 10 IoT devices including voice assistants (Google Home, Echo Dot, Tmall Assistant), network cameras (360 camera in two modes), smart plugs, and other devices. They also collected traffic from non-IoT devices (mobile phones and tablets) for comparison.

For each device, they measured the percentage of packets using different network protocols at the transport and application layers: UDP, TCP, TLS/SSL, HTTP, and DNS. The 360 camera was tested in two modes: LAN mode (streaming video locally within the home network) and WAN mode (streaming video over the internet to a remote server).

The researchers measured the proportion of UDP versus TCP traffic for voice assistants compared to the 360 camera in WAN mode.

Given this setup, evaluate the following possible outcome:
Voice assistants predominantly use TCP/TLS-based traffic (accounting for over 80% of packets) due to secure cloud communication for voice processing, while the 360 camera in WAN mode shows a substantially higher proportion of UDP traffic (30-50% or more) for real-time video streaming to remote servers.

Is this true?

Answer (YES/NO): YES